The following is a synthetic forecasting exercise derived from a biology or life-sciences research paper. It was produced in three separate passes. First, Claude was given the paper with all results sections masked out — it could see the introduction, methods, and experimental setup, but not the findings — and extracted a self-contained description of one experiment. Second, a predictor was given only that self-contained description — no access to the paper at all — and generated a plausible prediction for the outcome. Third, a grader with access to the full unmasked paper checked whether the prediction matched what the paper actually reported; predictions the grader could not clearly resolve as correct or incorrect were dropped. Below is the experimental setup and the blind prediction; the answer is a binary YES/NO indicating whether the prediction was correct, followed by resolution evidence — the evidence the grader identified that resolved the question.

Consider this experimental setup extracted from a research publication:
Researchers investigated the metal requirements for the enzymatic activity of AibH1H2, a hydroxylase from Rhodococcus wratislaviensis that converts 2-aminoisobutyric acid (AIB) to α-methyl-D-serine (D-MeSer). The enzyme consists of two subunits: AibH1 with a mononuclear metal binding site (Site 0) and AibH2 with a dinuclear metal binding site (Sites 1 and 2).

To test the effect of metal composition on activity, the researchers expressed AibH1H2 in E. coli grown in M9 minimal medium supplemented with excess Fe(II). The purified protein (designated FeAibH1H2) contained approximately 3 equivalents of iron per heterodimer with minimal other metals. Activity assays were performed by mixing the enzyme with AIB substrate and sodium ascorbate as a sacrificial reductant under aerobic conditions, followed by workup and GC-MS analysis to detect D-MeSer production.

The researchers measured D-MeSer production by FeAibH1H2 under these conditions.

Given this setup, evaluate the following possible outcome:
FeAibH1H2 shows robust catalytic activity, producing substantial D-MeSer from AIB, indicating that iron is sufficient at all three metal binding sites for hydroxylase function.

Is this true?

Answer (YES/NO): NO